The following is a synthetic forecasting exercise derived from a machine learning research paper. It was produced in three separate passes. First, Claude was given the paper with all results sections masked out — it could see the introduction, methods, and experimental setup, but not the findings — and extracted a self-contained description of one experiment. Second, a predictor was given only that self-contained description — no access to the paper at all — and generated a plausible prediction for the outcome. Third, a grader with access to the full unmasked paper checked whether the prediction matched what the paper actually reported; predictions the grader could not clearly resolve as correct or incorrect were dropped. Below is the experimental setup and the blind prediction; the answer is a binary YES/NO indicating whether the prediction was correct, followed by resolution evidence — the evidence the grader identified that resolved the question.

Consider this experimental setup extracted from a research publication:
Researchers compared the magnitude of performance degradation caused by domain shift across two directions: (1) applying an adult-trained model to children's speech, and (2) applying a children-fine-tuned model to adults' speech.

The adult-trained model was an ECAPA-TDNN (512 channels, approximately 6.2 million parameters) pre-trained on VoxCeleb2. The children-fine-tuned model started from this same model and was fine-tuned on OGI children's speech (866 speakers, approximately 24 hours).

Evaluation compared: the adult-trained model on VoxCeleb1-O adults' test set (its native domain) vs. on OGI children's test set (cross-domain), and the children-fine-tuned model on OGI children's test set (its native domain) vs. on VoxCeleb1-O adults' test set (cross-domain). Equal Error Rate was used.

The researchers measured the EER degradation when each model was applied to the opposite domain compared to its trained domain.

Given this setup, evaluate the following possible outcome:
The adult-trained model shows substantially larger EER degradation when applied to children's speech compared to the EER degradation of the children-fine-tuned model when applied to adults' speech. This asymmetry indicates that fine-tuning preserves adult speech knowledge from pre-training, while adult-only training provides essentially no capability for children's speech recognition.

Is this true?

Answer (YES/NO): NO